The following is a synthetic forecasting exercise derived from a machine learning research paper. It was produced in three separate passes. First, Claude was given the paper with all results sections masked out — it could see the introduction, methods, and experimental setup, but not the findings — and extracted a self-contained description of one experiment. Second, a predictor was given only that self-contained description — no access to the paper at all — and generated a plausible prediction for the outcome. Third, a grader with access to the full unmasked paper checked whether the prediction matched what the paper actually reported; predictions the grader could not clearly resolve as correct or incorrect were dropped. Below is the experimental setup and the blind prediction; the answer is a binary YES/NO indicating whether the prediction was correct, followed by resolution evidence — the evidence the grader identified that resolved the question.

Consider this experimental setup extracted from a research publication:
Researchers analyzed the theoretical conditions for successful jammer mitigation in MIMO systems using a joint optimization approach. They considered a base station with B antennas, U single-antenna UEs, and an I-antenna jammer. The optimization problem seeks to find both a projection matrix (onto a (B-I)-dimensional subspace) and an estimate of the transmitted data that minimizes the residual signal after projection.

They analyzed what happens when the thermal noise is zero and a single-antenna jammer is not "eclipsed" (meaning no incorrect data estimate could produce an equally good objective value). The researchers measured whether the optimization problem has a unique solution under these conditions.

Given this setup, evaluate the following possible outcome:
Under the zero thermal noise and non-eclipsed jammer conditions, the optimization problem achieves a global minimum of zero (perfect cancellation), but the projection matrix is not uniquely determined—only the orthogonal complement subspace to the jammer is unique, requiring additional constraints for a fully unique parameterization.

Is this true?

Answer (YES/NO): NO